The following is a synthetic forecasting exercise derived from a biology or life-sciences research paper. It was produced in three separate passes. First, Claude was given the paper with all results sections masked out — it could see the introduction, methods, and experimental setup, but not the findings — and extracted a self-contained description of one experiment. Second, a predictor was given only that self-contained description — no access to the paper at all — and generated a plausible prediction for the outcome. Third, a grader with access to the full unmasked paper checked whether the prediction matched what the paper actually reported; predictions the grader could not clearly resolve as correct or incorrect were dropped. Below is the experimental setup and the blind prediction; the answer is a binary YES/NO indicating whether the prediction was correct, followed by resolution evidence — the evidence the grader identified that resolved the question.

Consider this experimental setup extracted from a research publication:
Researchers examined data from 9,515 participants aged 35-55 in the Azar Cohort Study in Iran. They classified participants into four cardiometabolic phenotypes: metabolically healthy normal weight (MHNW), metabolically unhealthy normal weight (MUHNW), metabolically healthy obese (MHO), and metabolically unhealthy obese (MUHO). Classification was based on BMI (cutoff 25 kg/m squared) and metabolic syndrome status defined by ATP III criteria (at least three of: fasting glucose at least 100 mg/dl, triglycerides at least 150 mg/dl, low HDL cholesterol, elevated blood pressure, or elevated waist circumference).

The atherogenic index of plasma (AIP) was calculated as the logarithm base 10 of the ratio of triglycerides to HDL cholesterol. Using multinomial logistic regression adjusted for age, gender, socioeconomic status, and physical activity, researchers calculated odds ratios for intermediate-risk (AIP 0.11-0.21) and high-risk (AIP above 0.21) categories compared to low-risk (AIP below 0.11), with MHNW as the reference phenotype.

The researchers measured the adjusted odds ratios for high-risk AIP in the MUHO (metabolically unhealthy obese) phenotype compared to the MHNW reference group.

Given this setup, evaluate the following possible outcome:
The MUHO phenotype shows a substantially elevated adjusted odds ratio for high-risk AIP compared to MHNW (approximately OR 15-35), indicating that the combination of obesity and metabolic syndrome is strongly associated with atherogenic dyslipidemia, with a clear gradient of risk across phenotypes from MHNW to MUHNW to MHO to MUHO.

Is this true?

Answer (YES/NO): NO